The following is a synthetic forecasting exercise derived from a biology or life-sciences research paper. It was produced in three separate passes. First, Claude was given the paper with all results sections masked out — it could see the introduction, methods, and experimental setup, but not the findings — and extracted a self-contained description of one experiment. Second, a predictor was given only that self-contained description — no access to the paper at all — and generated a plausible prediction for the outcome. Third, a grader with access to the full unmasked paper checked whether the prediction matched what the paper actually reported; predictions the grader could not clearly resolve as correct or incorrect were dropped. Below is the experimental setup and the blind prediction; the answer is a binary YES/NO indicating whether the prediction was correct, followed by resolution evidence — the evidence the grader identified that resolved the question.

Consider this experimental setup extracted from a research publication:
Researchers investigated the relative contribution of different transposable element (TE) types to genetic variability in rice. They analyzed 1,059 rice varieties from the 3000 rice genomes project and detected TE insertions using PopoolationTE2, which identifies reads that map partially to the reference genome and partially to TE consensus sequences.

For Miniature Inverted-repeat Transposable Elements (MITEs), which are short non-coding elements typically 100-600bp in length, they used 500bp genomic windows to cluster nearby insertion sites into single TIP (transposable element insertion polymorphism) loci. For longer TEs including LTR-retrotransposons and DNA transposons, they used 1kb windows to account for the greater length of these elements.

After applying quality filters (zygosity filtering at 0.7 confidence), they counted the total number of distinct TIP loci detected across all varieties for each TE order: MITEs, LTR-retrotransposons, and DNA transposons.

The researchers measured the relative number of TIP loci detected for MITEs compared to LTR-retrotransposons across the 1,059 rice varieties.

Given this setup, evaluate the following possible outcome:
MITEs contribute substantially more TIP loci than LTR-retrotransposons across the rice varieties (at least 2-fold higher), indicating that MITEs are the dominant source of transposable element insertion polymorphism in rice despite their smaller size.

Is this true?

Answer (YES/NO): NO